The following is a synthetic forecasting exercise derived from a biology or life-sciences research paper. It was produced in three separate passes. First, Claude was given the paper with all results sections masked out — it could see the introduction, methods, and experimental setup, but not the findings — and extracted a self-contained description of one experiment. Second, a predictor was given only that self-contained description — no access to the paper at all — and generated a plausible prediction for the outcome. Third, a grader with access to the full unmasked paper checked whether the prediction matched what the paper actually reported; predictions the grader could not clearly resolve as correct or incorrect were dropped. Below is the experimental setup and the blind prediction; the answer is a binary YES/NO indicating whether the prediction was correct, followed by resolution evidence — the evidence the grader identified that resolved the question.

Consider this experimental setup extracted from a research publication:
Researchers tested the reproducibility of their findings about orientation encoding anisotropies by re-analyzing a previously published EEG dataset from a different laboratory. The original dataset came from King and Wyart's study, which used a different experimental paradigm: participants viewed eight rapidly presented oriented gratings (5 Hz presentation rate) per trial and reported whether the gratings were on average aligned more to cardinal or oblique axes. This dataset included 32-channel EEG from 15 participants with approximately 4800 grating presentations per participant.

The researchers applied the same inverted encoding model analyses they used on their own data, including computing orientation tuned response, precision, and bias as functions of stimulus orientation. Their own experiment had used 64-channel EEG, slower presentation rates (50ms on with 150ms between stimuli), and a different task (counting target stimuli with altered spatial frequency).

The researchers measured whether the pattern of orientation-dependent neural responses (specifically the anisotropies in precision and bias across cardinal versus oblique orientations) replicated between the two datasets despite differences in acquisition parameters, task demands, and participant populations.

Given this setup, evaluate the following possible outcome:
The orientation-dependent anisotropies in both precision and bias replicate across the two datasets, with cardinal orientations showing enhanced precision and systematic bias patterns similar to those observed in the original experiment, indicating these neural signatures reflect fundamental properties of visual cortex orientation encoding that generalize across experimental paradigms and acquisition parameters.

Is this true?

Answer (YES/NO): NO